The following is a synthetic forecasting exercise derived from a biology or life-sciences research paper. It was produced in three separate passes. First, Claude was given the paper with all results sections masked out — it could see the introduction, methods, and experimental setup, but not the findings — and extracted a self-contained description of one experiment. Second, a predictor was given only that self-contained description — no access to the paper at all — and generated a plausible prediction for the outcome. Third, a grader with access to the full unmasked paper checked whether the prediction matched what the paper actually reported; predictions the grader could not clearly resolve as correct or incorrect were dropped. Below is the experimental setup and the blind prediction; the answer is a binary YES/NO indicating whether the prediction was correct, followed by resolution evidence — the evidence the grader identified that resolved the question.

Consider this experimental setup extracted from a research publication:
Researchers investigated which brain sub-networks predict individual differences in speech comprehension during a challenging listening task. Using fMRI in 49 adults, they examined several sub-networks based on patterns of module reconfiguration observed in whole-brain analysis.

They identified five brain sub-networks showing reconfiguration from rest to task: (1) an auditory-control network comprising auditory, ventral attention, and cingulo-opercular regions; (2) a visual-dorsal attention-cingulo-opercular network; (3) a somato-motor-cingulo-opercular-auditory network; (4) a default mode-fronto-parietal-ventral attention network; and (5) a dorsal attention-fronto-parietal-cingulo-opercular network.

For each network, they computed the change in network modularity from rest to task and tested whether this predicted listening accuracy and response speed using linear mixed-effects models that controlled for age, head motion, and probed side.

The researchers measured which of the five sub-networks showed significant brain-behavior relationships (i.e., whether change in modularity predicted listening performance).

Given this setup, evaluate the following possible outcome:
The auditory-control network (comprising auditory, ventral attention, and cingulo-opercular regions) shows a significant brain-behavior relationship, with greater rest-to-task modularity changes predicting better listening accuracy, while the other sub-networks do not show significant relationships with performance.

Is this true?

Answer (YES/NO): YES